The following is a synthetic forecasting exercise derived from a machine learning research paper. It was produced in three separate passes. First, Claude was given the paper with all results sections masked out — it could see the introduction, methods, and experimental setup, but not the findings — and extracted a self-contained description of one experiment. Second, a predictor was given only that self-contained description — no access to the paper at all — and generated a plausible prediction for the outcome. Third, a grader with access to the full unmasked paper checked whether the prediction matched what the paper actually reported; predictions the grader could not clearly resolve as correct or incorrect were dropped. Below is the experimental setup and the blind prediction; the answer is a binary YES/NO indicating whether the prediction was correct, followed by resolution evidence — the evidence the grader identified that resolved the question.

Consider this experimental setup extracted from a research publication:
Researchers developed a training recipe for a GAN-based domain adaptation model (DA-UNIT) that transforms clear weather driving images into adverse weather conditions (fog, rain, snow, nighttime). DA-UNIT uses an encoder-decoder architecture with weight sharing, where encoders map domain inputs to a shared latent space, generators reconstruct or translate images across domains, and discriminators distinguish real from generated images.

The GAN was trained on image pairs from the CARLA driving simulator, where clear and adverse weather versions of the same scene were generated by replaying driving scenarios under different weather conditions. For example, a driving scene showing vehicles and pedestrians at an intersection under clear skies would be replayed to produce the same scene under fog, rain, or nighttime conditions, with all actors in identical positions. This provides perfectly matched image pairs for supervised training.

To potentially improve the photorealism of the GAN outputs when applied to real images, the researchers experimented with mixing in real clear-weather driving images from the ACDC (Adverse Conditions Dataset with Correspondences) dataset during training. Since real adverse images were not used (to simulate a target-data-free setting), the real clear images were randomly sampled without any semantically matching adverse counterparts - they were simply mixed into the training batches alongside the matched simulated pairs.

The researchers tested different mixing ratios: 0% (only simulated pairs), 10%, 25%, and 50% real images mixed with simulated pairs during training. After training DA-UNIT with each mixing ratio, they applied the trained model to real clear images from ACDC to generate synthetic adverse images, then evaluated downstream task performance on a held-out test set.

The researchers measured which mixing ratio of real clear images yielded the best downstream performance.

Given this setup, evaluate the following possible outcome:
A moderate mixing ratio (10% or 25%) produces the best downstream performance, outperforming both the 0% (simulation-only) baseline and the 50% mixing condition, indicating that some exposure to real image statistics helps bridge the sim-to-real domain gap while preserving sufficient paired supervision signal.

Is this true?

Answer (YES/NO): YES